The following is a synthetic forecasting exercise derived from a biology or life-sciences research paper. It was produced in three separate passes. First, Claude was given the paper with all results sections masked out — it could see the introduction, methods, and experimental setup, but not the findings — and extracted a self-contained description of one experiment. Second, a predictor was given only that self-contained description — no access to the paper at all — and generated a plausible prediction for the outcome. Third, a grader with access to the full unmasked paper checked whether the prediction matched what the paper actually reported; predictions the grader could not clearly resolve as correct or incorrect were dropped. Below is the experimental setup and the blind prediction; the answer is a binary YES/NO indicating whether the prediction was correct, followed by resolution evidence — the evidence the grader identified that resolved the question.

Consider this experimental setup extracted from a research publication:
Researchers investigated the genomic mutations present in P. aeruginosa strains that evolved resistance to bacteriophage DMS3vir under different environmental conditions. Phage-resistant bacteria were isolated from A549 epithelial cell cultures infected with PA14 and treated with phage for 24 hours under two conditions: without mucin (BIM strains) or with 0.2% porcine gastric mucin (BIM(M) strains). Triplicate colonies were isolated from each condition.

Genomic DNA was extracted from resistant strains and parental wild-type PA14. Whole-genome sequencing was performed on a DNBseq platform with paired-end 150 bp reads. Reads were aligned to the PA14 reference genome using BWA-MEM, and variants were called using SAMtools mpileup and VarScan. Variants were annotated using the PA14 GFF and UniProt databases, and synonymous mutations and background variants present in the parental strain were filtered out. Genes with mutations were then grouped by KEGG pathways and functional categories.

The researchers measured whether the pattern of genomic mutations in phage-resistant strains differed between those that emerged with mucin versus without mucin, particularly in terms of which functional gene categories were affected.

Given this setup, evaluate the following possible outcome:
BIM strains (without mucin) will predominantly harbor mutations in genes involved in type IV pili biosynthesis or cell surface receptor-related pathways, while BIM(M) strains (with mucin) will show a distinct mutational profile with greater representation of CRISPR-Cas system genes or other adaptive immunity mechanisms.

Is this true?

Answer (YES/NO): NO